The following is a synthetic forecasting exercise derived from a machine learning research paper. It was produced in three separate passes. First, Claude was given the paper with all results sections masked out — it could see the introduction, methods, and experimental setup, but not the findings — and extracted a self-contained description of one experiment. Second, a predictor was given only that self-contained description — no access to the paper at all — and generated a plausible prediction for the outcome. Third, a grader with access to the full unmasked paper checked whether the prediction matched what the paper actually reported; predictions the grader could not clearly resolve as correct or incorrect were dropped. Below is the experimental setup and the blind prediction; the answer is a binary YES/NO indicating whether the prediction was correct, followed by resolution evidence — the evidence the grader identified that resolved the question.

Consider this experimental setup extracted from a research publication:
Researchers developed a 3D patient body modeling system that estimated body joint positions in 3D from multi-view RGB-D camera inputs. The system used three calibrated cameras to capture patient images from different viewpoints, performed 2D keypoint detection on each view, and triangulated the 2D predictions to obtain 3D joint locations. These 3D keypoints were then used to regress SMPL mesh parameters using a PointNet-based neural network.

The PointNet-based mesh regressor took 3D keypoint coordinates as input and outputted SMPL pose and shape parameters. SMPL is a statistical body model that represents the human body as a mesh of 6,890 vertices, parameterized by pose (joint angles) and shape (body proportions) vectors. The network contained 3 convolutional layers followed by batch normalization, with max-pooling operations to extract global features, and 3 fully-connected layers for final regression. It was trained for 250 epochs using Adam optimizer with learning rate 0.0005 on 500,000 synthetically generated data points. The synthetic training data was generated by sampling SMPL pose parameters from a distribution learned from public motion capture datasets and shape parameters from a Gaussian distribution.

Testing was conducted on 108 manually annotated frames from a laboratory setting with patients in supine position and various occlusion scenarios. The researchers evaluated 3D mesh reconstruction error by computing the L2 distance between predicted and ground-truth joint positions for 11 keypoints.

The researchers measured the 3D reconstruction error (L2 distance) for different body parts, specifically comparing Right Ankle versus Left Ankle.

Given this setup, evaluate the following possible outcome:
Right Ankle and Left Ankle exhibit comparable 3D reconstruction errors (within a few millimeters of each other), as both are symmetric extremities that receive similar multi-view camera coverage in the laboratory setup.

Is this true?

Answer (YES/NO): NO